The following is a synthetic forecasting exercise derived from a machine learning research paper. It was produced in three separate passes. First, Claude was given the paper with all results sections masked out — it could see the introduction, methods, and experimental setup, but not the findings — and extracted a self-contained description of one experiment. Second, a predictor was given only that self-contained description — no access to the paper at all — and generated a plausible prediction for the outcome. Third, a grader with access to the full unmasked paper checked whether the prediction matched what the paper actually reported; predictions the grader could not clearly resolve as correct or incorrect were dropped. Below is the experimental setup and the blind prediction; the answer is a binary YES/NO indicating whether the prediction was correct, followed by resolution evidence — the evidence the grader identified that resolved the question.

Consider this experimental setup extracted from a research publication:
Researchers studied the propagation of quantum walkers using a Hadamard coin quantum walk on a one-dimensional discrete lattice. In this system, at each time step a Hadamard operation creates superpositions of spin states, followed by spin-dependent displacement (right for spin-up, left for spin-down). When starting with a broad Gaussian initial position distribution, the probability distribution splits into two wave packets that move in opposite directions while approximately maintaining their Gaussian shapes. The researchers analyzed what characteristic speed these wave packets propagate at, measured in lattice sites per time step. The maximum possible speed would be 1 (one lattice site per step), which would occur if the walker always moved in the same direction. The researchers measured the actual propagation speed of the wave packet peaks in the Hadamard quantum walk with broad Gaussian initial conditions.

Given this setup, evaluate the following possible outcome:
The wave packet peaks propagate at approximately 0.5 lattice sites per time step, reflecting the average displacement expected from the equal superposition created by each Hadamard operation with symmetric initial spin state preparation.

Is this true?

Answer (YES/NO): NO